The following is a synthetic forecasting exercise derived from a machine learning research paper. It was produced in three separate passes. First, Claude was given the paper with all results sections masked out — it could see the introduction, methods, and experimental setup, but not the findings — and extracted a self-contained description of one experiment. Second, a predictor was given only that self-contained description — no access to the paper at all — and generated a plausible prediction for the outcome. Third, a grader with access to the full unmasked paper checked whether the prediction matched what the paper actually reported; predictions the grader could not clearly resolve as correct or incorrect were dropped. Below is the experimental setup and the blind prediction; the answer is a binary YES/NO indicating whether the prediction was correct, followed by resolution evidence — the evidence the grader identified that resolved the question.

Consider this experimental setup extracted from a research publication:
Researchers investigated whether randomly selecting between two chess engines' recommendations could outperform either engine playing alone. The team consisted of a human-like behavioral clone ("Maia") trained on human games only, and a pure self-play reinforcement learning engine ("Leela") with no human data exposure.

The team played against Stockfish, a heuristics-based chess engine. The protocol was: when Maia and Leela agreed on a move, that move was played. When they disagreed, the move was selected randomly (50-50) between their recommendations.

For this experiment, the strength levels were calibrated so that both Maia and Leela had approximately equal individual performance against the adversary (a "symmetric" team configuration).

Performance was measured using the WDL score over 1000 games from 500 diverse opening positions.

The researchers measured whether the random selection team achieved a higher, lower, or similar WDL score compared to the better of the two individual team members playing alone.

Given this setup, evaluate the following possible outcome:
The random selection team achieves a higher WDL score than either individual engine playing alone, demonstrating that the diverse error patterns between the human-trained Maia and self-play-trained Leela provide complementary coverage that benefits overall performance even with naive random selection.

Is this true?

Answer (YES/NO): NO